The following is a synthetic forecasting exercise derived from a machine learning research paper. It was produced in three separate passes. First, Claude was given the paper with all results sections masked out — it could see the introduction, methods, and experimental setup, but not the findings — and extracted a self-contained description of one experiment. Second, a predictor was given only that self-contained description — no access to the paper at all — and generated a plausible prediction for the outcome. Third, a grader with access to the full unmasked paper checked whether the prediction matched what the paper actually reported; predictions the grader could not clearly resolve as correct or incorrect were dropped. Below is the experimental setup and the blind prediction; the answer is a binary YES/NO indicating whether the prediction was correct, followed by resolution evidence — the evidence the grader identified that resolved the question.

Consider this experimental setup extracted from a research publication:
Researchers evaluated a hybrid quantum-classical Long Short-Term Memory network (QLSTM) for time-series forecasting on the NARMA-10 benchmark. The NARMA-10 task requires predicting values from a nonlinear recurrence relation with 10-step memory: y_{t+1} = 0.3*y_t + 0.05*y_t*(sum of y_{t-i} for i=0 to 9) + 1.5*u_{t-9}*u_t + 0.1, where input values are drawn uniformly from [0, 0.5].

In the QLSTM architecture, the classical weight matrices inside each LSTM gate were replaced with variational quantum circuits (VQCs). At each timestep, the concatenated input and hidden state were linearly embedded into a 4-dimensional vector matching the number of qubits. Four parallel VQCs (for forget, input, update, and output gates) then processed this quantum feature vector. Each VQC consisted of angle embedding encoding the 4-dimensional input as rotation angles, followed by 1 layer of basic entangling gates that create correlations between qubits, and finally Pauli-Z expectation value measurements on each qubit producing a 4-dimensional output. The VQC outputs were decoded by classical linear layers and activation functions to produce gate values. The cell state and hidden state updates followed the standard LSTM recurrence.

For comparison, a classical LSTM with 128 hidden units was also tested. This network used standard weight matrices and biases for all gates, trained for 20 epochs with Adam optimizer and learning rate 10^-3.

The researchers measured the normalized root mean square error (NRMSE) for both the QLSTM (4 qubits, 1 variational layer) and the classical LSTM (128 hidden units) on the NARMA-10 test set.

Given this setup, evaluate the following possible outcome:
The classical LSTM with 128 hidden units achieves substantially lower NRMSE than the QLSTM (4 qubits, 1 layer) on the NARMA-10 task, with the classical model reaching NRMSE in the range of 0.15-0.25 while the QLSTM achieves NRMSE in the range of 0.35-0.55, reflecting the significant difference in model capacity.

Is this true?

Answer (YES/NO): NO